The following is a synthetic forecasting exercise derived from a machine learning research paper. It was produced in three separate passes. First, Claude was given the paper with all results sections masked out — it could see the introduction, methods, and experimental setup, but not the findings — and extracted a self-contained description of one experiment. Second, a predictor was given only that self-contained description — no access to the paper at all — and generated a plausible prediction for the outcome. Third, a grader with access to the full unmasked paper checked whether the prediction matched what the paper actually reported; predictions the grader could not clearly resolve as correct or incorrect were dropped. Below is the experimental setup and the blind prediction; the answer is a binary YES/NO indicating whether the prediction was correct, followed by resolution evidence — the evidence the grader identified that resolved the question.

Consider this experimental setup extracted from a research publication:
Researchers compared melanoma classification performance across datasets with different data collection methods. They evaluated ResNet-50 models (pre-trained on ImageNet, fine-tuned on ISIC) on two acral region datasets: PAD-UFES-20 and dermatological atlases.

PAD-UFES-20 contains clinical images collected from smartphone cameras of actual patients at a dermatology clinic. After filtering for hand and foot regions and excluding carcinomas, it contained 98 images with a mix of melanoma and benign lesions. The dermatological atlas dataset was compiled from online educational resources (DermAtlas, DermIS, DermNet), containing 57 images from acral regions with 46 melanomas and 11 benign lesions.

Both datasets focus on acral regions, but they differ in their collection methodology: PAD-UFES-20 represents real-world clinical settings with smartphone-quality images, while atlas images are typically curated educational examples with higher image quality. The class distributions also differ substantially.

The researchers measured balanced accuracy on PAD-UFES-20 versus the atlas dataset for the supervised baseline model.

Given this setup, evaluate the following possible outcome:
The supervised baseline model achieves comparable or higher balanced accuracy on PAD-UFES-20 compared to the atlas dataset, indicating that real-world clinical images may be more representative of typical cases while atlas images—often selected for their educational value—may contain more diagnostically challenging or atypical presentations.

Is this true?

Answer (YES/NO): YES